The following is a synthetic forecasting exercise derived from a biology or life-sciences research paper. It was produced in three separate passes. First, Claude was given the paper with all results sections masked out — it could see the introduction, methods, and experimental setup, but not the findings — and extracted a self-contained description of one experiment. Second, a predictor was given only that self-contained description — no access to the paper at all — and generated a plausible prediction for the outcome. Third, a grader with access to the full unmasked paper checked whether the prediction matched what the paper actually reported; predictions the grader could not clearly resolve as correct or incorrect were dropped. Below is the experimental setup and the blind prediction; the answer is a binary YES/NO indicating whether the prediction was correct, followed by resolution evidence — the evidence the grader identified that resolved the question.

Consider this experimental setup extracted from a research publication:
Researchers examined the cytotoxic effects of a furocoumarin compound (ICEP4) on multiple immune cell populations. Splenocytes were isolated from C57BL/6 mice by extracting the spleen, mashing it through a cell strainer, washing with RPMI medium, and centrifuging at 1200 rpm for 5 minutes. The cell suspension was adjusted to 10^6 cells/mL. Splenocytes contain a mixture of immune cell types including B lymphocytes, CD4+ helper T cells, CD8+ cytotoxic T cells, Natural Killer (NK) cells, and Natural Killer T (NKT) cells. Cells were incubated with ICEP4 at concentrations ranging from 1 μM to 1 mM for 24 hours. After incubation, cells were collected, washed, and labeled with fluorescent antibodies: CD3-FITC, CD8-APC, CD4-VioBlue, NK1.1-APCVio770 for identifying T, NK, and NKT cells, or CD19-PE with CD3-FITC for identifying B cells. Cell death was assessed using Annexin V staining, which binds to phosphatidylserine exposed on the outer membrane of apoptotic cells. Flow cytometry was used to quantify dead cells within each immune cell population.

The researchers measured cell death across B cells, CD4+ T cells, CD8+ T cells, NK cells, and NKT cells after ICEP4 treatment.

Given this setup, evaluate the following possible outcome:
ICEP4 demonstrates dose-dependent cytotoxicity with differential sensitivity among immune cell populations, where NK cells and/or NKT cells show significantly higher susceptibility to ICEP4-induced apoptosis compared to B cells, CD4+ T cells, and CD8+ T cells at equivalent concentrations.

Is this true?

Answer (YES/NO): YES